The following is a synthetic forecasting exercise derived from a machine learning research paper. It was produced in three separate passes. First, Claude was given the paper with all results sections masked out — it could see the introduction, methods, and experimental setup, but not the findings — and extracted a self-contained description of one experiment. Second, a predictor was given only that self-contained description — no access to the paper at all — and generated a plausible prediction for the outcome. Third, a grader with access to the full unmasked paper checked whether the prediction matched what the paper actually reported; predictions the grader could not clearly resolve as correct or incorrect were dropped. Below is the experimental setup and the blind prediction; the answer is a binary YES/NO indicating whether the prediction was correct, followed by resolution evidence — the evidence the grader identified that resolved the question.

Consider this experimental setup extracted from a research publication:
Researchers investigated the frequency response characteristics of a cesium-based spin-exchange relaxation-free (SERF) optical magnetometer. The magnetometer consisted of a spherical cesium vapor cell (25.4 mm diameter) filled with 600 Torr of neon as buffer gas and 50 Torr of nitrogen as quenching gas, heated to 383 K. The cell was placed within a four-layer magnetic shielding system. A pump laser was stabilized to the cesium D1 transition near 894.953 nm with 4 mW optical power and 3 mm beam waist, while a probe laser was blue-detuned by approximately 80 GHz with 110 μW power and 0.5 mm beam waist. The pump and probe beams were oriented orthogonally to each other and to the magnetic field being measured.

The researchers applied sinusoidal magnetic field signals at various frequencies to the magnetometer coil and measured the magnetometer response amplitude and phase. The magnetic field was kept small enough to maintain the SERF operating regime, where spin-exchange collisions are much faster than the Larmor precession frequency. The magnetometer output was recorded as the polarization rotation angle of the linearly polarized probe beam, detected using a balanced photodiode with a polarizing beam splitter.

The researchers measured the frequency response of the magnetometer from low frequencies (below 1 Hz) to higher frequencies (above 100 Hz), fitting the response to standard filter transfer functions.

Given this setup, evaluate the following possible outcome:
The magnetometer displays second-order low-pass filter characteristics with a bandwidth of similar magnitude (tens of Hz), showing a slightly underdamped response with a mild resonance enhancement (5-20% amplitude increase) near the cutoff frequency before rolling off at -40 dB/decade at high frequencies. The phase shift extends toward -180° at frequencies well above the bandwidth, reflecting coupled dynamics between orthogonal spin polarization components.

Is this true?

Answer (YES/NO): NO